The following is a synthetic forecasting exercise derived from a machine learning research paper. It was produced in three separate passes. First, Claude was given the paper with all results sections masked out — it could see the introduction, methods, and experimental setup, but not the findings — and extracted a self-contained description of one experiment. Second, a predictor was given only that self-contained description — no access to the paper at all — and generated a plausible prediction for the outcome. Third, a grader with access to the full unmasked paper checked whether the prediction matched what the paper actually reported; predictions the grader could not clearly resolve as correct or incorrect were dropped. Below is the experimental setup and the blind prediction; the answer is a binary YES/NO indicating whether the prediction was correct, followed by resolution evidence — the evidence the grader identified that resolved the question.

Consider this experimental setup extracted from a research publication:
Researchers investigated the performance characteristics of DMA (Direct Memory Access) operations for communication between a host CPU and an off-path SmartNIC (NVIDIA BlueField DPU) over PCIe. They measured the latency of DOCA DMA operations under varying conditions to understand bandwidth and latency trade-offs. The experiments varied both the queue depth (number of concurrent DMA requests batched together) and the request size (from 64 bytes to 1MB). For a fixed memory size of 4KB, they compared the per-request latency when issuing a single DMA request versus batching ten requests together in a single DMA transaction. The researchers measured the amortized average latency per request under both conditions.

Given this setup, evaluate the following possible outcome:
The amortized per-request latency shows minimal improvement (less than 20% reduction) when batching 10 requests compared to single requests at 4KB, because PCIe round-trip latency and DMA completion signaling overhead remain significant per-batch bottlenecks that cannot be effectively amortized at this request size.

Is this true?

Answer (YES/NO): NO